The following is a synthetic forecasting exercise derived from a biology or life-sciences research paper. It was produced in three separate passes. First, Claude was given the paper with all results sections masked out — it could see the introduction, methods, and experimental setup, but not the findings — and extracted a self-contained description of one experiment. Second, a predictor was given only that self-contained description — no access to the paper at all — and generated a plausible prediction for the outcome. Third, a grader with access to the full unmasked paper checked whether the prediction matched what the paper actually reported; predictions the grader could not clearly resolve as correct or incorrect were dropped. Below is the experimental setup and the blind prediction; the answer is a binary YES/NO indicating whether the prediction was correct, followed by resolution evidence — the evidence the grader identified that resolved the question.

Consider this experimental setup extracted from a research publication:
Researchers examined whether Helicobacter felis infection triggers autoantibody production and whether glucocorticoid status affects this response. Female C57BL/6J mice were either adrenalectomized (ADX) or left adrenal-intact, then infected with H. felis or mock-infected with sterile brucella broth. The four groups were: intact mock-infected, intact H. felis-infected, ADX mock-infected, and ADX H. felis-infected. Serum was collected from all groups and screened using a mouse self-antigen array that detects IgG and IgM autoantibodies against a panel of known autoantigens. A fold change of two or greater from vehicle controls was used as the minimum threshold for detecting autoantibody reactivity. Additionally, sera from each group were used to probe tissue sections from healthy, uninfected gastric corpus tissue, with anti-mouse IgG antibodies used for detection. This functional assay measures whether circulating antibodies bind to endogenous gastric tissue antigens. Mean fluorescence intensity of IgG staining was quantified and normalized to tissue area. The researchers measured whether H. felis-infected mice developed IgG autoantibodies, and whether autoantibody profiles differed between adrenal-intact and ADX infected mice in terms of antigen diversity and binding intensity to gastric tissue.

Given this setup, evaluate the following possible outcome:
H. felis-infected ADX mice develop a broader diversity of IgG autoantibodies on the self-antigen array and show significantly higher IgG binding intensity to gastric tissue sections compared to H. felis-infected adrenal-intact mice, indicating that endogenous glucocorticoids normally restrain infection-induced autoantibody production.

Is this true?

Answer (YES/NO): YES